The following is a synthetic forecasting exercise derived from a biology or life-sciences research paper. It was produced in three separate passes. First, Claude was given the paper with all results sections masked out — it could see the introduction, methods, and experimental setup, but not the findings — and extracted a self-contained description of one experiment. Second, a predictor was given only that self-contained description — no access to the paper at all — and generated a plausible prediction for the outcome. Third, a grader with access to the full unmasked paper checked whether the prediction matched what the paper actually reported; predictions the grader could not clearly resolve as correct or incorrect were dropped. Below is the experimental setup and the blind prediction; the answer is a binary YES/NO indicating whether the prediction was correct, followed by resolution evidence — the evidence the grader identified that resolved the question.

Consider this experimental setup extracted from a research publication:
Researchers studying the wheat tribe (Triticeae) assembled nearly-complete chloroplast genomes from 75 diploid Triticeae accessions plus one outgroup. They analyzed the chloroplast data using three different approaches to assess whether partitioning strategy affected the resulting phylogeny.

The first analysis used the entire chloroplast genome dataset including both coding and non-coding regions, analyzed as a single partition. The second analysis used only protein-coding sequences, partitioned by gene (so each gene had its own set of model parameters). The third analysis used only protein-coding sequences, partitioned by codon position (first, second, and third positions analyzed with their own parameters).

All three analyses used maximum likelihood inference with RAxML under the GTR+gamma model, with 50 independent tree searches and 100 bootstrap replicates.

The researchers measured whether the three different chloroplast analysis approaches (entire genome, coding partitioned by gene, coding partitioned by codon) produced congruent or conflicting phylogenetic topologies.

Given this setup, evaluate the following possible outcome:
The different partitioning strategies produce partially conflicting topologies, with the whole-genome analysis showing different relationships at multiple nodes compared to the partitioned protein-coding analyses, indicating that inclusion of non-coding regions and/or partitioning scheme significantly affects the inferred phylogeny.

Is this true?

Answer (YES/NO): NO